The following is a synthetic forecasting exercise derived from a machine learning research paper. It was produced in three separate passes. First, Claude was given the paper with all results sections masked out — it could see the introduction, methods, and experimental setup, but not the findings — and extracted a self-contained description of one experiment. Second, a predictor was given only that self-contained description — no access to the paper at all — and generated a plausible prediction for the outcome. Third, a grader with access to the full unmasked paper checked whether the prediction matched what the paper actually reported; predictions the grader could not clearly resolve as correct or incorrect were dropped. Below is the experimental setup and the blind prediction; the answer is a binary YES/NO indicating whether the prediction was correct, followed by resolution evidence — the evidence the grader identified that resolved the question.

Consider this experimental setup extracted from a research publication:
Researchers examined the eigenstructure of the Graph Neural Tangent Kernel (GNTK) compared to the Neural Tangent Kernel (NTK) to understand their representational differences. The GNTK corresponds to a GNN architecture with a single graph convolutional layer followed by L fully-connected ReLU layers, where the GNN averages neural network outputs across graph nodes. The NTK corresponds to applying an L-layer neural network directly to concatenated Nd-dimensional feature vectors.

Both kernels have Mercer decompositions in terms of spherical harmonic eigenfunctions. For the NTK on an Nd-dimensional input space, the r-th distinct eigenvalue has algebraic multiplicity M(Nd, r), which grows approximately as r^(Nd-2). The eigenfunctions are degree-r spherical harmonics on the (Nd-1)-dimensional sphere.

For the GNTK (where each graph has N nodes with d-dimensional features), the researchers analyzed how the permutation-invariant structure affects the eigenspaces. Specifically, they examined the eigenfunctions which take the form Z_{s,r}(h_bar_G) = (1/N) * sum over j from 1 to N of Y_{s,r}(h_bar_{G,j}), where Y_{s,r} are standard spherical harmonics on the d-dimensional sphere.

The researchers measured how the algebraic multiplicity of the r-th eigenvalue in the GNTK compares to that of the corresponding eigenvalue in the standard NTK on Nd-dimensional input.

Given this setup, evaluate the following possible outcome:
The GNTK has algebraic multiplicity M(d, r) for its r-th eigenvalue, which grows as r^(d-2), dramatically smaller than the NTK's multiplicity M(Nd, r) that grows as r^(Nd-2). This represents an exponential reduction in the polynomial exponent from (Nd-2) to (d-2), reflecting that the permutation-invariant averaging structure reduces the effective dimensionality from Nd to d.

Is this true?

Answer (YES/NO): YES